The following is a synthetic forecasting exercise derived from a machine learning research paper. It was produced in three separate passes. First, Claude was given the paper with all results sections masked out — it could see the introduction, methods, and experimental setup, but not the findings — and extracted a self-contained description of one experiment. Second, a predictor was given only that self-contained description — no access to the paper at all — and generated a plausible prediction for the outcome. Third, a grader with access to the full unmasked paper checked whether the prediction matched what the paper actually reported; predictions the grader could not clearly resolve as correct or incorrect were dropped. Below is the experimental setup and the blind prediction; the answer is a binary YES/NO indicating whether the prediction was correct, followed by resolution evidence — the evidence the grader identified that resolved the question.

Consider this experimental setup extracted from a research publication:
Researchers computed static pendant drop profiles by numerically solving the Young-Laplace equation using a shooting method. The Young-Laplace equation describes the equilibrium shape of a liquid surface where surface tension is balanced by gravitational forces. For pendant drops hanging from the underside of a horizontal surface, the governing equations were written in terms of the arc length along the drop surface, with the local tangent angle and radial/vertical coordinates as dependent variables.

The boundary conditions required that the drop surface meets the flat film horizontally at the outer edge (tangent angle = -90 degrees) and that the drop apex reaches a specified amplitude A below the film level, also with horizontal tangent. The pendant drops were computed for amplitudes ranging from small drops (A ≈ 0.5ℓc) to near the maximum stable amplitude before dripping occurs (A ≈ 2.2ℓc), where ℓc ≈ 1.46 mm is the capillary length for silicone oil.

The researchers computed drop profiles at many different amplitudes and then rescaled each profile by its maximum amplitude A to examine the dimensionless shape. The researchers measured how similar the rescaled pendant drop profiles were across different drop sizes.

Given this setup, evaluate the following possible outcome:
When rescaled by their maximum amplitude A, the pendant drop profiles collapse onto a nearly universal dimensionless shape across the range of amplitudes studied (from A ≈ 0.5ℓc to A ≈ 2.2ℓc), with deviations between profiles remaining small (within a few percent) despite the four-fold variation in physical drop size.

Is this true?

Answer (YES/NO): YES